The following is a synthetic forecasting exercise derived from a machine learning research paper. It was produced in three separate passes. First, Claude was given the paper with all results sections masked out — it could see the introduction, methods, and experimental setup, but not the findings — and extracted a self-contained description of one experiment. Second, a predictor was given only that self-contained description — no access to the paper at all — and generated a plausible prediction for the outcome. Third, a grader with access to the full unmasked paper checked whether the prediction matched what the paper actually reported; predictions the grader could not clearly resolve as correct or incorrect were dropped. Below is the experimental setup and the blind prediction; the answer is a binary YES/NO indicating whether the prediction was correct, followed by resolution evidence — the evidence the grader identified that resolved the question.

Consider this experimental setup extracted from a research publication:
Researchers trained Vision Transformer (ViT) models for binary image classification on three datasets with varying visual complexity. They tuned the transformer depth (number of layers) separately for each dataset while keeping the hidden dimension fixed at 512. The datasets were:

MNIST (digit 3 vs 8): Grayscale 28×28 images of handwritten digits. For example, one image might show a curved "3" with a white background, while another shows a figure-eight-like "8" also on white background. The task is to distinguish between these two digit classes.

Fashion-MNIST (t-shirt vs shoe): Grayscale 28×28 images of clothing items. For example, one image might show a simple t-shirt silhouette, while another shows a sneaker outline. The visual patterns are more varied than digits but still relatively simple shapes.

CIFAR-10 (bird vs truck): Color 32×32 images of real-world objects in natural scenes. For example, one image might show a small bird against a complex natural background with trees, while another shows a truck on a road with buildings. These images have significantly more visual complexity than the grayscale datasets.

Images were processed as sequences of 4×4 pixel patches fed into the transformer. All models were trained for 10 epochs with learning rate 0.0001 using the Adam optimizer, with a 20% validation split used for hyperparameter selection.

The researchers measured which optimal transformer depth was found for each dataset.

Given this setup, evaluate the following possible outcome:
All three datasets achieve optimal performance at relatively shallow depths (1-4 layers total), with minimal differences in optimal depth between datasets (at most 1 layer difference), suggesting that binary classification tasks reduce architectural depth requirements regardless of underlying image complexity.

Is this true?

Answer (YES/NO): NO